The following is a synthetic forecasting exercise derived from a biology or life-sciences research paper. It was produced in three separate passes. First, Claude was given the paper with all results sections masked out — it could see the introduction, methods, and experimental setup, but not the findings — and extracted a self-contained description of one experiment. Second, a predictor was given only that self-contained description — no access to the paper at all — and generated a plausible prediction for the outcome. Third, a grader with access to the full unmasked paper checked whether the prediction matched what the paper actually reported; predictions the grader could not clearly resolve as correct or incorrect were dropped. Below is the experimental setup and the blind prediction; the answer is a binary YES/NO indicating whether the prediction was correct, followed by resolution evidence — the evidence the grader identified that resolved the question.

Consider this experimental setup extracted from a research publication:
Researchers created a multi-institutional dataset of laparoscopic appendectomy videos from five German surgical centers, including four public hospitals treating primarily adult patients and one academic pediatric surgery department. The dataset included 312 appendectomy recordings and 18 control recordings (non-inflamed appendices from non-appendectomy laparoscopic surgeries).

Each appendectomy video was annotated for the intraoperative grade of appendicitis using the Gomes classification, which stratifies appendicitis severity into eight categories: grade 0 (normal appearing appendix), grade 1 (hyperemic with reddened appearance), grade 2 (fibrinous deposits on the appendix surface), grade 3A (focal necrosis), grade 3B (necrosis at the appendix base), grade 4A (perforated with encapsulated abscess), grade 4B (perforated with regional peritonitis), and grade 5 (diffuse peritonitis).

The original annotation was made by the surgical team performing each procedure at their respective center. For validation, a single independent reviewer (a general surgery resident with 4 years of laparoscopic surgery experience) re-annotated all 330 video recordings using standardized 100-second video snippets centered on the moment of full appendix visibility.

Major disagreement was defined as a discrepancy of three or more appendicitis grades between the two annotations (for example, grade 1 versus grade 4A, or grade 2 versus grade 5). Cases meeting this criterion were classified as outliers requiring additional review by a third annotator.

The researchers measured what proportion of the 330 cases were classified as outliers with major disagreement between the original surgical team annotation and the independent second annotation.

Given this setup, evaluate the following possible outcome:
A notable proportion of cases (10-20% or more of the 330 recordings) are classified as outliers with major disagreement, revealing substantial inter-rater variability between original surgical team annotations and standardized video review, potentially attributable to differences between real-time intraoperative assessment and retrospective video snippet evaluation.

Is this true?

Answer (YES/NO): NO